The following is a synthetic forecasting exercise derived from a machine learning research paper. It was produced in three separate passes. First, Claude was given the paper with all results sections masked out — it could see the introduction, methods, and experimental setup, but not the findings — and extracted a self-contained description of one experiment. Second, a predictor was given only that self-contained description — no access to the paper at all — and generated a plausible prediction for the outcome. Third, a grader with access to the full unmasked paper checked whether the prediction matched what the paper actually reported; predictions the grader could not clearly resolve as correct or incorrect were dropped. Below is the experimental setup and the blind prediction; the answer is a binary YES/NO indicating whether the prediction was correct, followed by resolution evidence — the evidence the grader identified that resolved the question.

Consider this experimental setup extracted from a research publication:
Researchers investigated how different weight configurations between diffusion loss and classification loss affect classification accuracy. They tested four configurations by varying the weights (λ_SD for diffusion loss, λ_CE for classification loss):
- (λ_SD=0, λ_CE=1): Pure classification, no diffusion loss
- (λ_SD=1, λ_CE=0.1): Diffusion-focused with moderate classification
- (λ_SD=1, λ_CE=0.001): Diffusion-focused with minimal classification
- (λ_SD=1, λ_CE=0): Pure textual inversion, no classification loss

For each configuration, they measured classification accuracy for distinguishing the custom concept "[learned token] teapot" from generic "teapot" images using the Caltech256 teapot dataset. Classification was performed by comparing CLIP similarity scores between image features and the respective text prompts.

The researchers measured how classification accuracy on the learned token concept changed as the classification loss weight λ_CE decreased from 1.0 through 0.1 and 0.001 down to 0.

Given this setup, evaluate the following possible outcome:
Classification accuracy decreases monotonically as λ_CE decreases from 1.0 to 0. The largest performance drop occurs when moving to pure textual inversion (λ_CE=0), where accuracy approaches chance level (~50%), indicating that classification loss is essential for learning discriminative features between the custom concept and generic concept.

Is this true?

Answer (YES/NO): NO